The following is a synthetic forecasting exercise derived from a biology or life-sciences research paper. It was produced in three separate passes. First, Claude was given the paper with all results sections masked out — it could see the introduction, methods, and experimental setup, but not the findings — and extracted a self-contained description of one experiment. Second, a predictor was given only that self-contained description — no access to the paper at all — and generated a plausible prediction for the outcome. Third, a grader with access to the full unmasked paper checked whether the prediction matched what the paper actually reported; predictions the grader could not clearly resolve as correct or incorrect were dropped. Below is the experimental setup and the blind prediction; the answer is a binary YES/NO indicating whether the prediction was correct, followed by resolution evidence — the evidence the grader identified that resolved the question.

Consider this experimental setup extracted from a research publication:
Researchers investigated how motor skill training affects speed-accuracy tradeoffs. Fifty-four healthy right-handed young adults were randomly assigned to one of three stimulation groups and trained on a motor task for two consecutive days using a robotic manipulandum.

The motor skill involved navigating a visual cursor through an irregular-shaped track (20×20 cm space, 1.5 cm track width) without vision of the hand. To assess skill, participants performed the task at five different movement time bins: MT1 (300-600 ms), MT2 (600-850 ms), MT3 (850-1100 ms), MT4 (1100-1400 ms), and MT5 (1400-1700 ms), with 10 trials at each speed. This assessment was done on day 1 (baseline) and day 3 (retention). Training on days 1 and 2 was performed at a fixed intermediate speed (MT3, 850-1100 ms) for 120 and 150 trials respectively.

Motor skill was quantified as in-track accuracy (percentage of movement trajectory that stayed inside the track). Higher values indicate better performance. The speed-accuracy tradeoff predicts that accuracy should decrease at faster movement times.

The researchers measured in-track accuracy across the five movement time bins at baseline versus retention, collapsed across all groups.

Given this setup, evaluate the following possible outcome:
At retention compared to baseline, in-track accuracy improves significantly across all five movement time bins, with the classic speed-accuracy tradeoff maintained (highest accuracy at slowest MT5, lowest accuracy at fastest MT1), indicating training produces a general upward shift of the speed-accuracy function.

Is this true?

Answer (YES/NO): NO